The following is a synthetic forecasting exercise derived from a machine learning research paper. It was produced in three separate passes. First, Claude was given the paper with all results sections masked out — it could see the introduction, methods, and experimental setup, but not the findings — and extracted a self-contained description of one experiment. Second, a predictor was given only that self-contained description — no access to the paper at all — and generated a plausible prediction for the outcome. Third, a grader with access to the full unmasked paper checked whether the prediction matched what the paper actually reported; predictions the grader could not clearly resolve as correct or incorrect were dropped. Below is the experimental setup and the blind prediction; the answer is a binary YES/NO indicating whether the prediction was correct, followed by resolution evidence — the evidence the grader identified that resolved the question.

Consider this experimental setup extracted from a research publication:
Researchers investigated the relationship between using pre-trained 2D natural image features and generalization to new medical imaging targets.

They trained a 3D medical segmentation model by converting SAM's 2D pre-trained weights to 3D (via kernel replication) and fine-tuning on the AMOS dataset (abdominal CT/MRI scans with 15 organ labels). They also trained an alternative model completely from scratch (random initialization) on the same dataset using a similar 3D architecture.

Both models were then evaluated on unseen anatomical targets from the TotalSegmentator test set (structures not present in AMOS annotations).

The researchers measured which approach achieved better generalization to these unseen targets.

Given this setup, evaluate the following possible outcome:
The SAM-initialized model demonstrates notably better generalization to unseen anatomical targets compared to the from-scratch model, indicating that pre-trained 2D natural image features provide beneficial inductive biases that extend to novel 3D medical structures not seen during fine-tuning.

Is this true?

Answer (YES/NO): NO